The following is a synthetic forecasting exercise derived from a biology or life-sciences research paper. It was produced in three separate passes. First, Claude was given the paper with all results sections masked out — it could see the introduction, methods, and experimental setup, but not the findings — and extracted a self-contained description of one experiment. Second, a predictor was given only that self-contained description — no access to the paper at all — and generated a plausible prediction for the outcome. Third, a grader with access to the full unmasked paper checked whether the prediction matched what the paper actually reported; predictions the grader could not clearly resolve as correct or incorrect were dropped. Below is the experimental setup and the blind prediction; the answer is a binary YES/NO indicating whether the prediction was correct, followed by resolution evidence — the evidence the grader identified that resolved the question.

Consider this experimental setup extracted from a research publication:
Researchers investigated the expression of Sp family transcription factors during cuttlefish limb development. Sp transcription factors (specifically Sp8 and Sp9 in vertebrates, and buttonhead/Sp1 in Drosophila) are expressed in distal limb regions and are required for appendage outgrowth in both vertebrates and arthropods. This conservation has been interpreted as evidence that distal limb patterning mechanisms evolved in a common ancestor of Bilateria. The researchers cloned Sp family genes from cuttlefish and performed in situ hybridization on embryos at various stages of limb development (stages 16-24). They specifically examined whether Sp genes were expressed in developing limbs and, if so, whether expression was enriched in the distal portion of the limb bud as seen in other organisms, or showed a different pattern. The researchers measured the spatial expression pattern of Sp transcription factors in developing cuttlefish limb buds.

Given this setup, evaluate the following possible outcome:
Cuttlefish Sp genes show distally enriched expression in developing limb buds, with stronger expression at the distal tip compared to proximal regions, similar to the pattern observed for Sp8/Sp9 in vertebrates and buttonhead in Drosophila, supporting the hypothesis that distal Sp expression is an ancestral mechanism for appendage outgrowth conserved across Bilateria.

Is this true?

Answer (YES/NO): YES